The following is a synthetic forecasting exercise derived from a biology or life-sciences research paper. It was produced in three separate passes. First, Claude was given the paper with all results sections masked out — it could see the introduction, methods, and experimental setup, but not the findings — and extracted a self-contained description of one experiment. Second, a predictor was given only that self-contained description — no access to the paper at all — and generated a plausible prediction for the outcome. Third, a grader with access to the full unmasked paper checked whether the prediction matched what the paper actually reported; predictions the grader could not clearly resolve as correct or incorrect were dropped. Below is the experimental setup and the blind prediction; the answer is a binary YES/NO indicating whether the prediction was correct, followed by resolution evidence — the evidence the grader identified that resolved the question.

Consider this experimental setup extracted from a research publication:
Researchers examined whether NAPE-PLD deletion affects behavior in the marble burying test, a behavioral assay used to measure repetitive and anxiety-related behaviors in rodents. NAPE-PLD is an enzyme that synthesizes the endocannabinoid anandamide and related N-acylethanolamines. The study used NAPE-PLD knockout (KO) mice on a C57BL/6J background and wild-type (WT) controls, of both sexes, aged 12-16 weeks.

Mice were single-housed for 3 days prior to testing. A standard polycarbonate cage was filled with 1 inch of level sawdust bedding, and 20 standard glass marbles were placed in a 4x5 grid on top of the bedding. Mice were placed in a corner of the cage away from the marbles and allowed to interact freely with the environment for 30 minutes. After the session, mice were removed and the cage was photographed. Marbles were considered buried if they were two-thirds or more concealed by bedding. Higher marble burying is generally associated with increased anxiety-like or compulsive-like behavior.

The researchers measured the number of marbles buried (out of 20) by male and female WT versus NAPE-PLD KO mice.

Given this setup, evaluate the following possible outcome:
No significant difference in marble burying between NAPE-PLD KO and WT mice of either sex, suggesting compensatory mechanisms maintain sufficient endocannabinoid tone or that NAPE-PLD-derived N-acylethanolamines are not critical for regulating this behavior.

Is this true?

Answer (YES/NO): YES